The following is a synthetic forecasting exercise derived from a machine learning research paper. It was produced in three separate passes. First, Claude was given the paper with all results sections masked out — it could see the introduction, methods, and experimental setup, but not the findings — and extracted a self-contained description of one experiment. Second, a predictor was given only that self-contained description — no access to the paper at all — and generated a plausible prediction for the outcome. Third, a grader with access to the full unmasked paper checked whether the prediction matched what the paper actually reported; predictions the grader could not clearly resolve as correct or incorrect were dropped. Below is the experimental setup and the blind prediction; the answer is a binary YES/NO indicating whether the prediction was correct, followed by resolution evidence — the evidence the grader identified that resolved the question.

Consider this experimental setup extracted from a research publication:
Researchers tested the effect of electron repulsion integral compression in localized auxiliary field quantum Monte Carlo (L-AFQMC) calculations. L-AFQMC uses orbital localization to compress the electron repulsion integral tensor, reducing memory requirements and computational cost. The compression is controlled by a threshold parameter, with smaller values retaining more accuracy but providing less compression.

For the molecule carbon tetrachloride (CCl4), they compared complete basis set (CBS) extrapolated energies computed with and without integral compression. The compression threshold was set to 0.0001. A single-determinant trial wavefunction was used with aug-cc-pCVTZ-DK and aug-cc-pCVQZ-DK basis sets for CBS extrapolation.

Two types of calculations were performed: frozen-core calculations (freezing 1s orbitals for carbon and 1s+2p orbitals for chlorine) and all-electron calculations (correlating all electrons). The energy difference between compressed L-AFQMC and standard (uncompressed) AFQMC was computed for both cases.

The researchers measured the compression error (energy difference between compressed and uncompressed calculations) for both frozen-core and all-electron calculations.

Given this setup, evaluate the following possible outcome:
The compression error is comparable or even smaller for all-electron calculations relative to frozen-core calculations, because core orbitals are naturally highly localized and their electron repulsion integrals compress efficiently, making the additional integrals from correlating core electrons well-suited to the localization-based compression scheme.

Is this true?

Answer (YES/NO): NO